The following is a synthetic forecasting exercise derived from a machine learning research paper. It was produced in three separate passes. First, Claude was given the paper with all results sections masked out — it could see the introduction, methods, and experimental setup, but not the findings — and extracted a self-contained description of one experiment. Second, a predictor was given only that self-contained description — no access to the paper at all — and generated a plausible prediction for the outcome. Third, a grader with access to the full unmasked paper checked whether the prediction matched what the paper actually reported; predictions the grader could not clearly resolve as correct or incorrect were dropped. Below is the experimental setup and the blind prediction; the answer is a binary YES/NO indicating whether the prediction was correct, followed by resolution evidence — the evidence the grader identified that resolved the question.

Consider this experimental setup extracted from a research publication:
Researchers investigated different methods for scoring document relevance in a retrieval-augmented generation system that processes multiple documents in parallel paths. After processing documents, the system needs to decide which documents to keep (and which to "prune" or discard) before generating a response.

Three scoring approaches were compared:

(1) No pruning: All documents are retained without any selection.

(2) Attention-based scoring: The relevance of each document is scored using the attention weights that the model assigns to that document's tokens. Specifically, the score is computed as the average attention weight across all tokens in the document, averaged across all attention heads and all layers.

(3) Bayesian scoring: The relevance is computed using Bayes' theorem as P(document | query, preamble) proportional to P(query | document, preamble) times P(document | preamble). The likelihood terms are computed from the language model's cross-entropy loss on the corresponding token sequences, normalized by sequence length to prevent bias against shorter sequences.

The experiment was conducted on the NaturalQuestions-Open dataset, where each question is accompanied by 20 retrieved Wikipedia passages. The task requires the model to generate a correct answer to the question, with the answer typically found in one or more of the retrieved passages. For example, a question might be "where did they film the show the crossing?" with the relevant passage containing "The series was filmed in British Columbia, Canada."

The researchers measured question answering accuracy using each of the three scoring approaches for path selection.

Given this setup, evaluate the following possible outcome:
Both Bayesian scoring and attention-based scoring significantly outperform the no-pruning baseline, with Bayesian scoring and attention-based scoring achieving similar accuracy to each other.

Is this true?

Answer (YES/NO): NO